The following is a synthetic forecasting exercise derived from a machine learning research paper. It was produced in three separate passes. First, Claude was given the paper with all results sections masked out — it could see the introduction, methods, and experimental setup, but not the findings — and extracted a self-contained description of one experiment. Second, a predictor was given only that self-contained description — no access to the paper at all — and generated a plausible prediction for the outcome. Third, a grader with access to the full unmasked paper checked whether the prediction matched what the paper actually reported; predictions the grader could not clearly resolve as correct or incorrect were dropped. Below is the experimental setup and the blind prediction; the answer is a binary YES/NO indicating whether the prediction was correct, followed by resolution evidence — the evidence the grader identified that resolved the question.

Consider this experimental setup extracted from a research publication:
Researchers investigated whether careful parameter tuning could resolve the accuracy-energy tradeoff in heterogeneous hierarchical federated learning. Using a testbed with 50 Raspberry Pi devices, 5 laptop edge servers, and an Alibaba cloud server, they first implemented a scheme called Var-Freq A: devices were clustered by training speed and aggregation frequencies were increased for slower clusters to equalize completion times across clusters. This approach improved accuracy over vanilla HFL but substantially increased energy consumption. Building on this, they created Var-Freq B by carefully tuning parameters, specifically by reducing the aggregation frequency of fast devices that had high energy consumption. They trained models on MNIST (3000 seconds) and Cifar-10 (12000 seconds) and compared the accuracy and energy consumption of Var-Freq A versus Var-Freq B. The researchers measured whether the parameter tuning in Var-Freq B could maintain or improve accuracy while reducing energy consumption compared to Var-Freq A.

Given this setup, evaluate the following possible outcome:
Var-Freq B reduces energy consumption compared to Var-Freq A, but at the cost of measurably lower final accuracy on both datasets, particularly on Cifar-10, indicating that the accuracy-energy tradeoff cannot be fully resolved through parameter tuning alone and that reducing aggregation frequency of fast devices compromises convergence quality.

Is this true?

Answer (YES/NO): NO